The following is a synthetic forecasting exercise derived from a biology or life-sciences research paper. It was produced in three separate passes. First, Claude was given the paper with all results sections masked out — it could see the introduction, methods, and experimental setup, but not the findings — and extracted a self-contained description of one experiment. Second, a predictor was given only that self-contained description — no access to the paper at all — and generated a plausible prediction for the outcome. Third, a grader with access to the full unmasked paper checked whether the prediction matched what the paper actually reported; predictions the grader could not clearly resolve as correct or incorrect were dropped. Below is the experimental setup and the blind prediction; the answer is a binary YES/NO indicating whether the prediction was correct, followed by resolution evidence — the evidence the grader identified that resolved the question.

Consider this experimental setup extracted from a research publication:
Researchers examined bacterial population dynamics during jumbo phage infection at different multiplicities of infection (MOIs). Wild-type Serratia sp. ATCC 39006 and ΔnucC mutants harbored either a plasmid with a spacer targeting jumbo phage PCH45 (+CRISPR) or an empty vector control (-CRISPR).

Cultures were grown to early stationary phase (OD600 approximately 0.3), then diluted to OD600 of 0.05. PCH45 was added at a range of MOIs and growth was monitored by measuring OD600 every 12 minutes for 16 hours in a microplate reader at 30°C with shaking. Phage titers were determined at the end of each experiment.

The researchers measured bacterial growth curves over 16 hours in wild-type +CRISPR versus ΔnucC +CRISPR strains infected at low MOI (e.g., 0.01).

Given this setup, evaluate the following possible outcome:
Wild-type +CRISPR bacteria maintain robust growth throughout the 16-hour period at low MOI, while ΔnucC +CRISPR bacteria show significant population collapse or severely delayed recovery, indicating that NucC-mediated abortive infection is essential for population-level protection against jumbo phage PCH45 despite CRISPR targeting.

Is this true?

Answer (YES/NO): YES